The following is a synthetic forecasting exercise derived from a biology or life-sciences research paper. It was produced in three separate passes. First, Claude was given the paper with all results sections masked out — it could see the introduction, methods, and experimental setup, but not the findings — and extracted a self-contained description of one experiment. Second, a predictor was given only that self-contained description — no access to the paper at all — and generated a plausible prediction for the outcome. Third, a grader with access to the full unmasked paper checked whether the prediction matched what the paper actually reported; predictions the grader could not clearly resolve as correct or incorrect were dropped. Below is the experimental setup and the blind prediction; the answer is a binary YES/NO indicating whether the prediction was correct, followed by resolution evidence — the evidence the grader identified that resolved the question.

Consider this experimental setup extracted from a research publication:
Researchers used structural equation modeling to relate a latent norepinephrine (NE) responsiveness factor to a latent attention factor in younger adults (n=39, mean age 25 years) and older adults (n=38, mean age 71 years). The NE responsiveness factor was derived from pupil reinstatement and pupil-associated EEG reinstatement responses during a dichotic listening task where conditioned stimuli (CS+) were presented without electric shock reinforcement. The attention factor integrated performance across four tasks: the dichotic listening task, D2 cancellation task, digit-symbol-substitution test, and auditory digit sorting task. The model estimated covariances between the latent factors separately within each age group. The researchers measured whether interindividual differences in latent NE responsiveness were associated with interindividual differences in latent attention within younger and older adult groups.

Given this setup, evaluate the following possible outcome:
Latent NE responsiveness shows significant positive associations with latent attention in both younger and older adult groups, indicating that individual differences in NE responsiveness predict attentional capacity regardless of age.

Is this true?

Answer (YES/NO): YES